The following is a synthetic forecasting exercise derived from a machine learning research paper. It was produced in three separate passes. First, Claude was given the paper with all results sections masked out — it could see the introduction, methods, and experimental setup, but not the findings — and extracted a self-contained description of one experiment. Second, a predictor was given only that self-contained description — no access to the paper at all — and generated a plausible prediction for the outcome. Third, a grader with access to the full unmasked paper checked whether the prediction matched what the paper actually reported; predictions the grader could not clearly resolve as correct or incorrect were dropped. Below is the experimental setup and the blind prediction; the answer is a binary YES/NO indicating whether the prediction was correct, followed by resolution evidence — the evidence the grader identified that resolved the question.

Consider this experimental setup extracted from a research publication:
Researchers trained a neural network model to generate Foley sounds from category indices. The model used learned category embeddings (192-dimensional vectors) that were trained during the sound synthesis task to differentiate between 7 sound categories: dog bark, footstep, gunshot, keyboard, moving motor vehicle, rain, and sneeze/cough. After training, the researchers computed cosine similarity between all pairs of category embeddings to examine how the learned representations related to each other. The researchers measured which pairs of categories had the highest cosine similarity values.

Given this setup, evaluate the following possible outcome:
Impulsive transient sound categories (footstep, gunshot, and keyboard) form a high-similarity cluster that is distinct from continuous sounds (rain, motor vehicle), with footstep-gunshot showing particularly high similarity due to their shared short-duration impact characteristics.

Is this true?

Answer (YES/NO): NO